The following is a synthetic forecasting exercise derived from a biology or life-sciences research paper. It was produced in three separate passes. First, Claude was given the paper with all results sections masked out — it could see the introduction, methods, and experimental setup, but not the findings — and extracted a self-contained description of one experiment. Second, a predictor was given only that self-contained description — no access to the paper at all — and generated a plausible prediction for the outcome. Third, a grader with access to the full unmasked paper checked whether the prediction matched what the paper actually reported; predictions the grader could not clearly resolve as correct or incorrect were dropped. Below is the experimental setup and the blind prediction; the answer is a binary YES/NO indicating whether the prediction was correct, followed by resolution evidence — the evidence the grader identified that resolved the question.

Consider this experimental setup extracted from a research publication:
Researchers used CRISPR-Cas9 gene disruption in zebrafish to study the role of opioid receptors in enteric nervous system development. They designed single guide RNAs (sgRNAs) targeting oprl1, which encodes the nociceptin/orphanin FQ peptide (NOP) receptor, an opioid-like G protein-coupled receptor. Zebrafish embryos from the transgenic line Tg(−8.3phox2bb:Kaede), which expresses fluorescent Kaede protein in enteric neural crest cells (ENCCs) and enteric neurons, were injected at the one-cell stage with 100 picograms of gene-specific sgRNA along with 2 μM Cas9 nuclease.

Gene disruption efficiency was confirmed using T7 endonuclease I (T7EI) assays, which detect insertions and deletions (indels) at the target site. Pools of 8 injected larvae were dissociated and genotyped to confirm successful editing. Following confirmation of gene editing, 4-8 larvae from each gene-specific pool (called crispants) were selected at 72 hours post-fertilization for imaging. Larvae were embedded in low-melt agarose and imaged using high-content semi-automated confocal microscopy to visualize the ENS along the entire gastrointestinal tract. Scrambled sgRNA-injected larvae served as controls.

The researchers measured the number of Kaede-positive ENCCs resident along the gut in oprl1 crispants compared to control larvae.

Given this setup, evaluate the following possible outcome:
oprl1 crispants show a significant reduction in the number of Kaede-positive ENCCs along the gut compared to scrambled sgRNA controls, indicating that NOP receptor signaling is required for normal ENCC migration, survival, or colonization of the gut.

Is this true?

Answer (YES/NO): YES